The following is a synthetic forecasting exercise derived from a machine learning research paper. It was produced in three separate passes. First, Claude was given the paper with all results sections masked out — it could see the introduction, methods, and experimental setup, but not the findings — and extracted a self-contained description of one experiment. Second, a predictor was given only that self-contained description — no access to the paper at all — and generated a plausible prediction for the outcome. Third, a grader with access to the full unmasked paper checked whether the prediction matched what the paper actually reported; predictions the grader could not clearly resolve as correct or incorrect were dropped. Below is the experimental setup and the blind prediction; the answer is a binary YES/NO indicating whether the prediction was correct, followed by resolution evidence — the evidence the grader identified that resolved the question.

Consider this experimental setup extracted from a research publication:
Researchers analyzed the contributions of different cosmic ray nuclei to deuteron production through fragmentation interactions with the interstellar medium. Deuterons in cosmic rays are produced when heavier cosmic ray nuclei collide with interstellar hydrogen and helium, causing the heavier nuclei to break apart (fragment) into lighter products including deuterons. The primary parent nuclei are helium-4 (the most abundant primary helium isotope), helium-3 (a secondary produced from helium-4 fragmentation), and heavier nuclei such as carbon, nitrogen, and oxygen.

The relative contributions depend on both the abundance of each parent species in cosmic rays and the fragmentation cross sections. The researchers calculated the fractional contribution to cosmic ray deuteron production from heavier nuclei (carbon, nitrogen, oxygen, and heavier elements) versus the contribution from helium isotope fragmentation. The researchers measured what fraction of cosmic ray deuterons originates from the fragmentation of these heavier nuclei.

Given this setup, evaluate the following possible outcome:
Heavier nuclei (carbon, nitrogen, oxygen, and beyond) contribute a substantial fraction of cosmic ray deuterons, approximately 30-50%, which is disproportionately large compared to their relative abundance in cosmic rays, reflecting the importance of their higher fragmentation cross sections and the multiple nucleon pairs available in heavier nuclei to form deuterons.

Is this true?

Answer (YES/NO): NO